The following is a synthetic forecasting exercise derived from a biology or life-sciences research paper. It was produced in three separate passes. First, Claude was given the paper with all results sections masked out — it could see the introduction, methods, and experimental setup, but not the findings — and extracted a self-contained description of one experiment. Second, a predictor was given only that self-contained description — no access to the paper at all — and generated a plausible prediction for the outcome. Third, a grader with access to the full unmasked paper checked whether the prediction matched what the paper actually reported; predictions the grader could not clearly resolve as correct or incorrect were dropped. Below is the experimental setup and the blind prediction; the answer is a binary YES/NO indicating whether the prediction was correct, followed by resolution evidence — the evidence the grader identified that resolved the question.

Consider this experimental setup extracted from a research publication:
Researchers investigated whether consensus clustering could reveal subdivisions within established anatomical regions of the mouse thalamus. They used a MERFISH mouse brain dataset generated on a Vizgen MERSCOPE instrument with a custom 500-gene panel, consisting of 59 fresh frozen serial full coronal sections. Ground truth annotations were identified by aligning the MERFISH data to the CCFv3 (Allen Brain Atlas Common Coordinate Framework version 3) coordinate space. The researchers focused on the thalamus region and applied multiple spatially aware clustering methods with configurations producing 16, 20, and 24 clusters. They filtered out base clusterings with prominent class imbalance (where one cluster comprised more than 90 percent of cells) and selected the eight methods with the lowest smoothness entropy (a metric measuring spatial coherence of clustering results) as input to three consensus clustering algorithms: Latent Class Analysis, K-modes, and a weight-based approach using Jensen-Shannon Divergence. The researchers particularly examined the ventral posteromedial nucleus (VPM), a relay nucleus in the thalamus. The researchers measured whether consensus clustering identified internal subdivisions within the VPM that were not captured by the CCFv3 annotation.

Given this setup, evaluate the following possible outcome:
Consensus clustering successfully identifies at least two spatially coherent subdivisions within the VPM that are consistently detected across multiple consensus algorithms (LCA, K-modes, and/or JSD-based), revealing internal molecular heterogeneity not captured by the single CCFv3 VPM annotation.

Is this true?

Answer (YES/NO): YES